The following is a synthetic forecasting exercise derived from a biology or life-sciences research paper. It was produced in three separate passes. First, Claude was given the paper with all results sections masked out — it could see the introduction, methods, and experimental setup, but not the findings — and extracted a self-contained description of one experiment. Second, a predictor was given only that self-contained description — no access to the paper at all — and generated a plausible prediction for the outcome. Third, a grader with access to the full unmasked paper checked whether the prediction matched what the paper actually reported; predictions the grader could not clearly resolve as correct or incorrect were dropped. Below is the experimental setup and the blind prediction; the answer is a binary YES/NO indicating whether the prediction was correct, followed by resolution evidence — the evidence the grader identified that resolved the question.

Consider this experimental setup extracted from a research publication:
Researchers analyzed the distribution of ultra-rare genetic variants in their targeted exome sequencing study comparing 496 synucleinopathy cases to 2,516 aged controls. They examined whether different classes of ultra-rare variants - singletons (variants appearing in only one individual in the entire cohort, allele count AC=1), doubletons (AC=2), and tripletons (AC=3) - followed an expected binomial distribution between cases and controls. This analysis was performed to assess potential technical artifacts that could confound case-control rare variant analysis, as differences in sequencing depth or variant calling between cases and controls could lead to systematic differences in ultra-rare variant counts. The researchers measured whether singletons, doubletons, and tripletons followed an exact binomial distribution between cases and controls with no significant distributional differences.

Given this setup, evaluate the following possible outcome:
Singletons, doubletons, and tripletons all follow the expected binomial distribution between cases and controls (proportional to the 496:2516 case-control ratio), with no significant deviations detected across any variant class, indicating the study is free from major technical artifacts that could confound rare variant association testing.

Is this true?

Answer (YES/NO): NO